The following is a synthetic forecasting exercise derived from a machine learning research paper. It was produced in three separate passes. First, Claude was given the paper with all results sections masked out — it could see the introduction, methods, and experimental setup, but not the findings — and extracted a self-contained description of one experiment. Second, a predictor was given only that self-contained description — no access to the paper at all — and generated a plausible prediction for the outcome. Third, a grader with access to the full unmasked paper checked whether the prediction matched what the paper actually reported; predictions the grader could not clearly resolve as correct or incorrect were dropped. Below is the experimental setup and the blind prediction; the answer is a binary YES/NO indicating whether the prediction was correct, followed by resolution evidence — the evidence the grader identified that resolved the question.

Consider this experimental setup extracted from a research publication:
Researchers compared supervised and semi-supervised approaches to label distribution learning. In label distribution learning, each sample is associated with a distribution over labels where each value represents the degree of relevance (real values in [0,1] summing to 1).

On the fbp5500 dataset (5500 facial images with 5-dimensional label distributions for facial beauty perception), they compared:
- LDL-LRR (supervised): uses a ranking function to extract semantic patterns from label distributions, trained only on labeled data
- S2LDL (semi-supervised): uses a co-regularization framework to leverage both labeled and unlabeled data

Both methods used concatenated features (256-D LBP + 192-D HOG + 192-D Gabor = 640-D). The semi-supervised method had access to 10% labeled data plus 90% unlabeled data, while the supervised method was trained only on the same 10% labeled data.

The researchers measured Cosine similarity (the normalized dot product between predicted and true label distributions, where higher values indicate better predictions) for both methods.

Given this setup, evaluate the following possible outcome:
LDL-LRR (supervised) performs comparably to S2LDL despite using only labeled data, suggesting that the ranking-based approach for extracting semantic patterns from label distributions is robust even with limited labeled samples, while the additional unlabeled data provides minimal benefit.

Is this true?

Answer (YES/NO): NO